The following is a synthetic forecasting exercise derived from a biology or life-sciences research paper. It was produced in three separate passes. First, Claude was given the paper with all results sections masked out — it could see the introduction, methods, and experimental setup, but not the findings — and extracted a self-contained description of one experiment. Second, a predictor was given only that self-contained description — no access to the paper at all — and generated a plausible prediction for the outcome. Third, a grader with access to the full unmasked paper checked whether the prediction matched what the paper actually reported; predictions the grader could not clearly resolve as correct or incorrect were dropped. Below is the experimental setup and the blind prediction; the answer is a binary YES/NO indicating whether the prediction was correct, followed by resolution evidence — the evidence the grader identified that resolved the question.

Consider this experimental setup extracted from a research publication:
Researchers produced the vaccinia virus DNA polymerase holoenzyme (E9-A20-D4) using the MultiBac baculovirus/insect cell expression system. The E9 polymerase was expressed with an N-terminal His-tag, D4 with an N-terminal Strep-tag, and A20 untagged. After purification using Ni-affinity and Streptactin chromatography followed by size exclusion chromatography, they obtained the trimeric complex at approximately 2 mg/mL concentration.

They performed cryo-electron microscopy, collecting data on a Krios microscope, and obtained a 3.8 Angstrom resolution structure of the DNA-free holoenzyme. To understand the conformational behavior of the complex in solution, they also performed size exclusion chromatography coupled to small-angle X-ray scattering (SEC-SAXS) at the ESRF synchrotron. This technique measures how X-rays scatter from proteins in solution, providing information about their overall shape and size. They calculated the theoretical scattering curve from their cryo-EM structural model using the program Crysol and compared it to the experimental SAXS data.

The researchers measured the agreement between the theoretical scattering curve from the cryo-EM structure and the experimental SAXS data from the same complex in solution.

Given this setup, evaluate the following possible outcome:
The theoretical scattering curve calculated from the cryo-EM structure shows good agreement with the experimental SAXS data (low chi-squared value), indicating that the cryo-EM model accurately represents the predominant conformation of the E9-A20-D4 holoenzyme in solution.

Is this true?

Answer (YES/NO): NO